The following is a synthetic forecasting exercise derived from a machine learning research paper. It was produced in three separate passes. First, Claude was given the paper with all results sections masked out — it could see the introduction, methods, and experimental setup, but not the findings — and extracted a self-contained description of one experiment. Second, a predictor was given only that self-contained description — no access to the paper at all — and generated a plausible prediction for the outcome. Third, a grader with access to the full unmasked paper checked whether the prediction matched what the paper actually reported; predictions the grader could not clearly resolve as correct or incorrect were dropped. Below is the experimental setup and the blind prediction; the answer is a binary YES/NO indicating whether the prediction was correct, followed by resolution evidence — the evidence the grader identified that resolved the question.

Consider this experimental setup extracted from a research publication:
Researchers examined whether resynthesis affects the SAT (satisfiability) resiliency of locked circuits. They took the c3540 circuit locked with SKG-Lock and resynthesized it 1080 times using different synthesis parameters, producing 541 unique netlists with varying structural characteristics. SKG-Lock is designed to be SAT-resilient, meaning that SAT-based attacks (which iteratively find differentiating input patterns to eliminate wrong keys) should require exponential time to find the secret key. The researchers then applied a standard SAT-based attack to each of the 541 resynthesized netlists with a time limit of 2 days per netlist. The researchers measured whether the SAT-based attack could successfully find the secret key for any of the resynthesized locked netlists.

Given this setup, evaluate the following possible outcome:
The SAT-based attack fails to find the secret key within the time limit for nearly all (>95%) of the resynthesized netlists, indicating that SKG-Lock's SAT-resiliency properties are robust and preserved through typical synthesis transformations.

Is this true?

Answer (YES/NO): YES